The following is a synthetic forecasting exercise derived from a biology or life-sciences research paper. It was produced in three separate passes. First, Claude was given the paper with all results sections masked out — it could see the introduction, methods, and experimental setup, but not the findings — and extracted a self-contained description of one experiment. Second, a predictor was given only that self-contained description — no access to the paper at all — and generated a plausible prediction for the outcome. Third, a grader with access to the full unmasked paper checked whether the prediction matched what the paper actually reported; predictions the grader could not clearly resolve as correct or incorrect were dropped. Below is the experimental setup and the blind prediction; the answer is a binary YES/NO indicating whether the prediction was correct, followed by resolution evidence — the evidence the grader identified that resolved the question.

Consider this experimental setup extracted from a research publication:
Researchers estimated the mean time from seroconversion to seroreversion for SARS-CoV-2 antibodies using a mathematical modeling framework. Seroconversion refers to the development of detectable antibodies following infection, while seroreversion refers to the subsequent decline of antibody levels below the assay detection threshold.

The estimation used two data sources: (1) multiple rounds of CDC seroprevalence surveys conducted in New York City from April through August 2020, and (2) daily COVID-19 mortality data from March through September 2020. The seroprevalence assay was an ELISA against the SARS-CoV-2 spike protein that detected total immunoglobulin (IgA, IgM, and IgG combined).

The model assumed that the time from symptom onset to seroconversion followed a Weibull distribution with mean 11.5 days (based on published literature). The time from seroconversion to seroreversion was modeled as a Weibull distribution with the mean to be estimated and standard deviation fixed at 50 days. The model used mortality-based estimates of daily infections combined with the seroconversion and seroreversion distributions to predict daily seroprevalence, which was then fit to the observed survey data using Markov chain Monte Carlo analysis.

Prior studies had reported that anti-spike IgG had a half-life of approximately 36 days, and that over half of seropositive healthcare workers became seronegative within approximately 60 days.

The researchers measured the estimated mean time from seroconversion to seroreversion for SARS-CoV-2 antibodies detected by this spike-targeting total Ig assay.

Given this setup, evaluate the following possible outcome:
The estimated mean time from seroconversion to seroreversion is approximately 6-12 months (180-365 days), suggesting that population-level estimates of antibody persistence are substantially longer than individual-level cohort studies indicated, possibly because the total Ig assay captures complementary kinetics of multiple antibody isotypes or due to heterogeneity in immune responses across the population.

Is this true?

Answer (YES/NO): NO